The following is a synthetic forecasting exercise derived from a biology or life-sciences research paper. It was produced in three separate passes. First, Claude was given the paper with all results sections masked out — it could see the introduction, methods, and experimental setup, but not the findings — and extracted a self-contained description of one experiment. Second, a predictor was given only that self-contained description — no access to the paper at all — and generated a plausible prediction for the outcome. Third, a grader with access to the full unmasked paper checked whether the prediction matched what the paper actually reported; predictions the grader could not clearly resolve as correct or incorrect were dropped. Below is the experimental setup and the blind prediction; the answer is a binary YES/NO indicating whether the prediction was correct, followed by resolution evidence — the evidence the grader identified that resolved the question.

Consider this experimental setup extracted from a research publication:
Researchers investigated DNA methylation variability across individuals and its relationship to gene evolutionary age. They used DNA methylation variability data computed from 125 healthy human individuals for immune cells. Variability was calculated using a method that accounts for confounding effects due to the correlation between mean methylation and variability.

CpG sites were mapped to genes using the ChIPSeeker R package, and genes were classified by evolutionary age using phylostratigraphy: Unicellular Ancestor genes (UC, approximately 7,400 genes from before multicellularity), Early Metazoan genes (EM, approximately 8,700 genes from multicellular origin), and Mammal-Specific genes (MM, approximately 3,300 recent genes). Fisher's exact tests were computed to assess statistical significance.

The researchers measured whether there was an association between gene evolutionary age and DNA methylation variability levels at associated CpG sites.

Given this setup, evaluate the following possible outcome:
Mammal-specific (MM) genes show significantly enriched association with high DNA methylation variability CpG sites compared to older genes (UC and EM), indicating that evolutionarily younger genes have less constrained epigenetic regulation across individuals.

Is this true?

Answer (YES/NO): YES